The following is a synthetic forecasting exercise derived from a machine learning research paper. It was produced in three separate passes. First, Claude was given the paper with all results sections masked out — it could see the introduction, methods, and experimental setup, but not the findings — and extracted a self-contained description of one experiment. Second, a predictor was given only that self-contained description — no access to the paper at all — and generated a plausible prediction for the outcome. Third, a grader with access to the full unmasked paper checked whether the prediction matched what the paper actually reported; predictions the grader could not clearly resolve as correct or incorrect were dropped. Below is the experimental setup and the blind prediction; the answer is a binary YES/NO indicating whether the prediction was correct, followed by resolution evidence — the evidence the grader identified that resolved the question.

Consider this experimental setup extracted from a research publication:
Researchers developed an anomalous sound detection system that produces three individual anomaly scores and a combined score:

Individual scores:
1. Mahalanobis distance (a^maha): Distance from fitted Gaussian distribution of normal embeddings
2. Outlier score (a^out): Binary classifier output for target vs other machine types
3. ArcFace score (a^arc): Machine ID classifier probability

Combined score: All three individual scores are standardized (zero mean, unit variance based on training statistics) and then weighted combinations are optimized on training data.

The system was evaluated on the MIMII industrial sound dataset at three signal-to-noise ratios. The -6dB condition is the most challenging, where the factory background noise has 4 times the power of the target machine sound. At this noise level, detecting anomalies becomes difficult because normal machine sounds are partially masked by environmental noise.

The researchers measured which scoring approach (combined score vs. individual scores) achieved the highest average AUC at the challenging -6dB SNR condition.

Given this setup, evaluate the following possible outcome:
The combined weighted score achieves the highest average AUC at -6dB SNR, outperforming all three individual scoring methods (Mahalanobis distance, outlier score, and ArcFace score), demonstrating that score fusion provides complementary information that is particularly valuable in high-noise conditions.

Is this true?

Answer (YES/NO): YES